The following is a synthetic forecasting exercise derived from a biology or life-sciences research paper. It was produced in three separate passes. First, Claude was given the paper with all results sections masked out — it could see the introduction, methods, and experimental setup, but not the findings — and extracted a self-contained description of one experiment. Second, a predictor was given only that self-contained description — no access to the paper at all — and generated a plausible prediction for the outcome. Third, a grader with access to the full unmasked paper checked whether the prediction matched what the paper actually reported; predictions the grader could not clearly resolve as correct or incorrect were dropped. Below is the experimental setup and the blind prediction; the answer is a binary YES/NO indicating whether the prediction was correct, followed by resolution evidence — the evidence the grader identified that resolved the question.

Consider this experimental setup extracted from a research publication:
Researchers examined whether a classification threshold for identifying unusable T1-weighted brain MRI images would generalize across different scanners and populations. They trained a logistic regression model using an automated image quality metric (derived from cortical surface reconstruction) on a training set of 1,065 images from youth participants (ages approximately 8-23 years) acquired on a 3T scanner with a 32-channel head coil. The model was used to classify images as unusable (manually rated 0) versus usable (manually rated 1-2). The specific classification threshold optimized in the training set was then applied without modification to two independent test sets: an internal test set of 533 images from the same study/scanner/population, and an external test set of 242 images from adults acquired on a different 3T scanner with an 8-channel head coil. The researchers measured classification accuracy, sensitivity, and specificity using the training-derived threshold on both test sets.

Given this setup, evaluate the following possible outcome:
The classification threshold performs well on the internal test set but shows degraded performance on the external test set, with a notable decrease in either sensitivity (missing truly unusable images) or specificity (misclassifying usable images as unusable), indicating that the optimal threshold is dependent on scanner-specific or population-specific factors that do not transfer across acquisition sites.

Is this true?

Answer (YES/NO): YES